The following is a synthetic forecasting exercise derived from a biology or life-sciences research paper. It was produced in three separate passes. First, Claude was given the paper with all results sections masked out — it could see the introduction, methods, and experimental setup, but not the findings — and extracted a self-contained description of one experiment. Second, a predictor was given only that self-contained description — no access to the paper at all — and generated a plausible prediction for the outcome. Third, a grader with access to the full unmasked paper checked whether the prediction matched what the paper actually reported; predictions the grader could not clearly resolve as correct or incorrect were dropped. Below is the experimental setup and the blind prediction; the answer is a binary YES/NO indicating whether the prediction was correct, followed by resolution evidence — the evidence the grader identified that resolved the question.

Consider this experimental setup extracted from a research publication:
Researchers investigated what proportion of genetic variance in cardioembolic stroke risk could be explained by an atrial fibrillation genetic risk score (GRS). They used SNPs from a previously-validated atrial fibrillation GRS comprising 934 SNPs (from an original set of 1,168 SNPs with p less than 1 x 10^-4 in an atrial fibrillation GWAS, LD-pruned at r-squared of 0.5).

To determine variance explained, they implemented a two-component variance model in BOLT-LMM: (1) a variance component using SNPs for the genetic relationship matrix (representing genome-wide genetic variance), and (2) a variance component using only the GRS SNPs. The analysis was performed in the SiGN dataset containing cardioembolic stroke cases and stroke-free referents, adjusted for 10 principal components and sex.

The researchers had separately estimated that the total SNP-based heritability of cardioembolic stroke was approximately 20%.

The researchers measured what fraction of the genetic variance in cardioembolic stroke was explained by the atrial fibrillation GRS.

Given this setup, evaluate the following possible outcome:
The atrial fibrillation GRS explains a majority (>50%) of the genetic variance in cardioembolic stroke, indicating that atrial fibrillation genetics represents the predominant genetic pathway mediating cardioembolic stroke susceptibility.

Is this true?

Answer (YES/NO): NO